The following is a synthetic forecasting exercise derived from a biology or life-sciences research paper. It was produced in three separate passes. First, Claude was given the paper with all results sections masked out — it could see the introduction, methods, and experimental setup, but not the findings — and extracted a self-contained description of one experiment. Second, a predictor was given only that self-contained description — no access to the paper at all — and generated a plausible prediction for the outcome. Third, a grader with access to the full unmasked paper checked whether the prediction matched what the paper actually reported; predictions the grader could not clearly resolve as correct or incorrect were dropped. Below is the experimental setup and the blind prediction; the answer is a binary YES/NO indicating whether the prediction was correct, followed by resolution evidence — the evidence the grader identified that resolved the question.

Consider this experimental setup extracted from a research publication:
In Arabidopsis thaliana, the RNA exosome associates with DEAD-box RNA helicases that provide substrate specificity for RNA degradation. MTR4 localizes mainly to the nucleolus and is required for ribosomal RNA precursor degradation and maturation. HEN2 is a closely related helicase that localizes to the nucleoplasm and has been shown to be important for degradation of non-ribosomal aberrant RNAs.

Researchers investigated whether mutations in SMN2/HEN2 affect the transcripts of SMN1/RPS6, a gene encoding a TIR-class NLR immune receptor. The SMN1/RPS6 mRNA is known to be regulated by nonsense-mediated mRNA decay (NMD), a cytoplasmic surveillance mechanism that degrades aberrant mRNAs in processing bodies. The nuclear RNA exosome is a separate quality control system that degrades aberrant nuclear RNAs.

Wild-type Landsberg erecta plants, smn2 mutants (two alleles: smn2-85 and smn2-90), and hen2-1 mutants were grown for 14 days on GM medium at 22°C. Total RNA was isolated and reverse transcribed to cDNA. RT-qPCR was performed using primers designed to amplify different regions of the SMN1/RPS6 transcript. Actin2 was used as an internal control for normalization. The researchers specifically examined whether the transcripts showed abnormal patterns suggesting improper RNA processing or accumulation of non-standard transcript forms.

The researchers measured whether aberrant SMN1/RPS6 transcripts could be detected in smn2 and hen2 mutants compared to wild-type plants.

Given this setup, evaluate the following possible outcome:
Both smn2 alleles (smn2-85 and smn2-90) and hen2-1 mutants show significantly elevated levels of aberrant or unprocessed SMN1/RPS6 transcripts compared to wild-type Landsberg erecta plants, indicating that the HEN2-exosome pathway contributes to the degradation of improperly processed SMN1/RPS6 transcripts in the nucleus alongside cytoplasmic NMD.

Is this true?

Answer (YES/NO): YES